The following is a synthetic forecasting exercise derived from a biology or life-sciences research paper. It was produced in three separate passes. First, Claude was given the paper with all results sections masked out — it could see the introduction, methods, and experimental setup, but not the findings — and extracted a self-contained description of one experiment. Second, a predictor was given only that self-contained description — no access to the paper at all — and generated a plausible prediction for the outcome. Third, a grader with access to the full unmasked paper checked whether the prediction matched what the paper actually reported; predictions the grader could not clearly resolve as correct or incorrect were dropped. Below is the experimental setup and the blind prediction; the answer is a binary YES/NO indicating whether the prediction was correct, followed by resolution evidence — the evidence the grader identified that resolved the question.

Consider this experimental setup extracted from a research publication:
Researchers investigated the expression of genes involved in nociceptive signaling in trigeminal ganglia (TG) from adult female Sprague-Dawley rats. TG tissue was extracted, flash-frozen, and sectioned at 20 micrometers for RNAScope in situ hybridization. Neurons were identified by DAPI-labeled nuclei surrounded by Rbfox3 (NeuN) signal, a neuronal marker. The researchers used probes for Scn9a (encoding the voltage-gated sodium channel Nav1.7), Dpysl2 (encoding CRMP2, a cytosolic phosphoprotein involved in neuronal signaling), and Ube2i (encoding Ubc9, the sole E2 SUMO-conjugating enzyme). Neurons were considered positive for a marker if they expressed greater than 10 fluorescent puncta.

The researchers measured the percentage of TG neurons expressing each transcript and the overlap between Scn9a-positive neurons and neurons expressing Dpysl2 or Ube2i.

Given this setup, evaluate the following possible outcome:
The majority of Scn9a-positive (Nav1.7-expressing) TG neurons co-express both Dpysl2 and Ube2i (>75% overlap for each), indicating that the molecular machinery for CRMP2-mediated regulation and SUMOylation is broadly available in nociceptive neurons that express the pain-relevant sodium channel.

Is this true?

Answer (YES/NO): NO